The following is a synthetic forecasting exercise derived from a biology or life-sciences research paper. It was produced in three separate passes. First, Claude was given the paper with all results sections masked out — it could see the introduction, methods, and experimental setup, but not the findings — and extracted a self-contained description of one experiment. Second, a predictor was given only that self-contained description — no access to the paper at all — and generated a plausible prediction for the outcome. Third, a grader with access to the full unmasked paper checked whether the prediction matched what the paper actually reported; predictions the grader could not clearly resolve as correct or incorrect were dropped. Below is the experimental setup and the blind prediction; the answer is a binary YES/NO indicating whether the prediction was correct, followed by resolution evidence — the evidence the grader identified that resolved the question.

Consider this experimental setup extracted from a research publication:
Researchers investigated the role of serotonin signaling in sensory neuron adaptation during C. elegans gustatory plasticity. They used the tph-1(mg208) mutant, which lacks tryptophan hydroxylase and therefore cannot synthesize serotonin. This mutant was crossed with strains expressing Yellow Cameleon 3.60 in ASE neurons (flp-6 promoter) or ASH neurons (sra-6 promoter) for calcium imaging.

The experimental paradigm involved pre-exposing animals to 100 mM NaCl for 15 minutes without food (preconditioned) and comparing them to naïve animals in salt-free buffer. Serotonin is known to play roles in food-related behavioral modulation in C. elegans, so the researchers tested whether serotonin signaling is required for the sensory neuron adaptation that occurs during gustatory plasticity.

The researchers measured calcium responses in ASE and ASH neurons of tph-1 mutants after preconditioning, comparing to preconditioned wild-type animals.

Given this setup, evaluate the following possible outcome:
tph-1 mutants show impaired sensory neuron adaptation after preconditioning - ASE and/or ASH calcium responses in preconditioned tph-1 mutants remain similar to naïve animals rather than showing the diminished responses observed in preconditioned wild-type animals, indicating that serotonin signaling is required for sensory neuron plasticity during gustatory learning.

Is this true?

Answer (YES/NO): NO